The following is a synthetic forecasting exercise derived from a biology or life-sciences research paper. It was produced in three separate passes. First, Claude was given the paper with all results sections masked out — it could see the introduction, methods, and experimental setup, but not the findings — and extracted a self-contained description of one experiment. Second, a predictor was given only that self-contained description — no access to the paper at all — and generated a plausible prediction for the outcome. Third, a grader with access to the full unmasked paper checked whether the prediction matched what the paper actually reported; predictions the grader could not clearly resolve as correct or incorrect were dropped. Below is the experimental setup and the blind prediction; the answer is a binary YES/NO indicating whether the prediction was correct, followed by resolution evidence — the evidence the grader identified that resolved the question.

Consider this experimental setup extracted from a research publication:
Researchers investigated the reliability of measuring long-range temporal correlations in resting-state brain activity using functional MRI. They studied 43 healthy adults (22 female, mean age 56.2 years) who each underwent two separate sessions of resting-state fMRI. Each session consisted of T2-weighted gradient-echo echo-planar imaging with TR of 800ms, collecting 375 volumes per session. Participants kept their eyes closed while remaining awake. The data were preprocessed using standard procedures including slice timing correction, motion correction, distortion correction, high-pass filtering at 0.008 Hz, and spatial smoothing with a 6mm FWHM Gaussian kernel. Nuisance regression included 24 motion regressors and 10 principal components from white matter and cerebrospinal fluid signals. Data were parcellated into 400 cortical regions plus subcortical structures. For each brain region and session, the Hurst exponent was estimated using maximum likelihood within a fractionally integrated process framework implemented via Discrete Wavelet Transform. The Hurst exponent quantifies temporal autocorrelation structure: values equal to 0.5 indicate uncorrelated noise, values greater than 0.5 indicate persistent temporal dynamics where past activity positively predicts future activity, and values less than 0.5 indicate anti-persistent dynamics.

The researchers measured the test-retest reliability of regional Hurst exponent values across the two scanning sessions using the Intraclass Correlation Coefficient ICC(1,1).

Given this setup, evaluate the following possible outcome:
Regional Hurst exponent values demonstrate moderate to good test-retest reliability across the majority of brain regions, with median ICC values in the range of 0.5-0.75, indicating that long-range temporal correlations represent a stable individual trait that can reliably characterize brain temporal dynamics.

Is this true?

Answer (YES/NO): YES